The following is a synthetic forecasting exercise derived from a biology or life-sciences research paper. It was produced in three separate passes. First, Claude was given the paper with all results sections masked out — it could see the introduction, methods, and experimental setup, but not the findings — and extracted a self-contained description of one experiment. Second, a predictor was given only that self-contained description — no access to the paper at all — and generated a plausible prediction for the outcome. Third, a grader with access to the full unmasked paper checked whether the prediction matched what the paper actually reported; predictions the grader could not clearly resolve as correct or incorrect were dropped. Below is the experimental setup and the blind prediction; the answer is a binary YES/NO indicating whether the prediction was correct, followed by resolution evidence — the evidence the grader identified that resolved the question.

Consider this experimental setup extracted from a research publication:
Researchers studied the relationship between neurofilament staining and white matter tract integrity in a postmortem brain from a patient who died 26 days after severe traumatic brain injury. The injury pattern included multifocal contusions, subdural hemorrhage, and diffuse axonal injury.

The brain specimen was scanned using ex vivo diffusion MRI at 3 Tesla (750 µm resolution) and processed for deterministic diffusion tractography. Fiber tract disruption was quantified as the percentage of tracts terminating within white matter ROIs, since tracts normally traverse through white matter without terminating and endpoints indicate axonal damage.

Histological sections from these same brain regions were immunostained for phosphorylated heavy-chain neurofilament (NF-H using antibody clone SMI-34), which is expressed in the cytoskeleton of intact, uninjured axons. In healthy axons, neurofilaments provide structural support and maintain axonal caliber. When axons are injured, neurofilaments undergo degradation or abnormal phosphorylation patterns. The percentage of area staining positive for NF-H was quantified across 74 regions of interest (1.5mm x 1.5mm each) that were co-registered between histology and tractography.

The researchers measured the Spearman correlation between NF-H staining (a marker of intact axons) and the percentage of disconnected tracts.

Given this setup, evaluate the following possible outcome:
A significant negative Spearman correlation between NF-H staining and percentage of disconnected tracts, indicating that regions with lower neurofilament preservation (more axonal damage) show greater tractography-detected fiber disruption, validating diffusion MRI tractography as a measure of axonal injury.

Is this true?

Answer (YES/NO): YES